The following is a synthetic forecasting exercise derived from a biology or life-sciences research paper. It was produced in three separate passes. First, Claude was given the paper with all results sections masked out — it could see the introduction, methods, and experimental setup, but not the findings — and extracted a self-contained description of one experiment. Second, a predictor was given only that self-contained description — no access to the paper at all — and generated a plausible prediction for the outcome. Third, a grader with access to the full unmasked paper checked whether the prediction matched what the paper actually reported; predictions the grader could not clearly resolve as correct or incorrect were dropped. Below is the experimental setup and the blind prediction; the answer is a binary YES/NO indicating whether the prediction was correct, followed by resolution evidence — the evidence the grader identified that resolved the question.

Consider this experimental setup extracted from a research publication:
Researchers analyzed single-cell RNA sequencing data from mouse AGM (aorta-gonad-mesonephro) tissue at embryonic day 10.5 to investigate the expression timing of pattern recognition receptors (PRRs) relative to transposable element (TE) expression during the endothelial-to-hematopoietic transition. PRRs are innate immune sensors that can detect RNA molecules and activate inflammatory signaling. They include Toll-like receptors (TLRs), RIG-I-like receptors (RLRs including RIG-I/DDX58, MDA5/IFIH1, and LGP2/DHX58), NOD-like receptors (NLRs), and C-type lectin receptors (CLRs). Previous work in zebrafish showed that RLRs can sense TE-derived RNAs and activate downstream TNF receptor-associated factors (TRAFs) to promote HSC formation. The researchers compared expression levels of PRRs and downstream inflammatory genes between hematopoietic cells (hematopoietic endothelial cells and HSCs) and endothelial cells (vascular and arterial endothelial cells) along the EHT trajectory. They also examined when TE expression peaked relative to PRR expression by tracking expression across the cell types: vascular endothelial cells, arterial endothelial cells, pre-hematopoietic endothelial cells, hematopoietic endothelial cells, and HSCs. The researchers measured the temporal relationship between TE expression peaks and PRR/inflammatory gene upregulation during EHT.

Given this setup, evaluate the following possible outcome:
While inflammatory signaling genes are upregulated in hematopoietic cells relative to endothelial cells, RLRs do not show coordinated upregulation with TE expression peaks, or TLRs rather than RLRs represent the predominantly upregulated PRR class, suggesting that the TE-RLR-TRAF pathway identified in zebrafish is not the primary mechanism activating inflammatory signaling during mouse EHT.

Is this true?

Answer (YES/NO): NO